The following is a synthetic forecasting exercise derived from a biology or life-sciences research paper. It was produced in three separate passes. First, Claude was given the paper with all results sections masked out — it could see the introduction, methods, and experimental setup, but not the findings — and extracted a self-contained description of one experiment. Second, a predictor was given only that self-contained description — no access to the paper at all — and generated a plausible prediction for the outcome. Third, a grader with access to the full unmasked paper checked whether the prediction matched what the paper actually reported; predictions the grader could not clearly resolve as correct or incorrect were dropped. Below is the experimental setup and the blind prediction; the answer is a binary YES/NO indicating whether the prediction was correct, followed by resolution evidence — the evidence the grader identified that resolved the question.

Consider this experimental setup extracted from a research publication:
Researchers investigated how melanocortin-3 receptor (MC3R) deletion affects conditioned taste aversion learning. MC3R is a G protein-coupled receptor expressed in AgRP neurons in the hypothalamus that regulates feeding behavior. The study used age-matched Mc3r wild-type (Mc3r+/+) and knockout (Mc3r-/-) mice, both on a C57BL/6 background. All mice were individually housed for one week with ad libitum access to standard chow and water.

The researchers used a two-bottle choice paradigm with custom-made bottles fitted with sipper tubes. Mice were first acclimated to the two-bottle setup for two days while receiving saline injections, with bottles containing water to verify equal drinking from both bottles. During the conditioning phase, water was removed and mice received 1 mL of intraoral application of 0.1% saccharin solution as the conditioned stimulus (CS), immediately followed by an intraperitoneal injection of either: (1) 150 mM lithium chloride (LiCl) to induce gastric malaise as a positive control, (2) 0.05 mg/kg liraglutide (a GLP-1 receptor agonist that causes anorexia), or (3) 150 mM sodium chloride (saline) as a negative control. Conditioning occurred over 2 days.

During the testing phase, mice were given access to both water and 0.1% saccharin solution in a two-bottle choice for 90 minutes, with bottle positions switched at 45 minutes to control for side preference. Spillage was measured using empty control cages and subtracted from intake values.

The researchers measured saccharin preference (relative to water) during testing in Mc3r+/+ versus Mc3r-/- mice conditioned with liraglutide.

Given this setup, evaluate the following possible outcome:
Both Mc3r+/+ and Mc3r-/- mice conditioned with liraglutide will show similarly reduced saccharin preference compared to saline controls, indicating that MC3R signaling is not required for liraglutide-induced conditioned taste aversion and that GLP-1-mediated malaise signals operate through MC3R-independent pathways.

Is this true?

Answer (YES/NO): YES